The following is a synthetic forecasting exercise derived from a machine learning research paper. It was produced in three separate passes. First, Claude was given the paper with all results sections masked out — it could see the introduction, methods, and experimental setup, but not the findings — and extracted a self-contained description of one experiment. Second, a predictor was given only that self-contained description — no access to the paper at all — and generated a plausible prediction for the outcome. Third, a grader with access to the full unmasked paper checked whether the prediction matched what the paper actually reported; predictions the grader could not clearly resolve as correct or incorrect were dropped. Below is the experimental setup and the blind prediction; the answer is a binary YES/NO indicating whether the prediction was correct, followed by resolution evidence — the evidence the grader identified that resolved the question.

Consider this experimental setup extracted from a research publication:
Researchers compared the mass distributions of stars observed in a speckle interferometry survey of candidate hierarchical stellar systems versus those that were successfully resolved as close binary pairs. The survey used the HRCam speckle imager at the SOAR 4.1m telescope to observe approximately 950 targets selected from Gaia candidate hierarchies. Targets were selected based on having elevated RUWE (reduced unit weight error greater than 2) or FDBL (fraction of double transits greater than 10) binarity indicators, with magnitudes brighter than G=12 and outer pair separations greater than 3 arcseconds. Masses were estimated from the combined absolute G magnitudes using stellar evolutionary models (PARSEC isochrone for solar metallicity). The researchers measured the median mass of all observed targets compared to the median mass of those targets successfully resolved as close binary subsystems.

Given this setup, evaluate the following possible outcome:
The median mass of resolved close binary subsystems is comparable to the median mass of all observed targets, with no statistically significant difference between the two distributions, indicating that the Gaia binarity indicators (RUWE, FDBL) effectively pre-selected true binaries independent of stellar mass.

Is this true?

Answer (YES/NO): NO